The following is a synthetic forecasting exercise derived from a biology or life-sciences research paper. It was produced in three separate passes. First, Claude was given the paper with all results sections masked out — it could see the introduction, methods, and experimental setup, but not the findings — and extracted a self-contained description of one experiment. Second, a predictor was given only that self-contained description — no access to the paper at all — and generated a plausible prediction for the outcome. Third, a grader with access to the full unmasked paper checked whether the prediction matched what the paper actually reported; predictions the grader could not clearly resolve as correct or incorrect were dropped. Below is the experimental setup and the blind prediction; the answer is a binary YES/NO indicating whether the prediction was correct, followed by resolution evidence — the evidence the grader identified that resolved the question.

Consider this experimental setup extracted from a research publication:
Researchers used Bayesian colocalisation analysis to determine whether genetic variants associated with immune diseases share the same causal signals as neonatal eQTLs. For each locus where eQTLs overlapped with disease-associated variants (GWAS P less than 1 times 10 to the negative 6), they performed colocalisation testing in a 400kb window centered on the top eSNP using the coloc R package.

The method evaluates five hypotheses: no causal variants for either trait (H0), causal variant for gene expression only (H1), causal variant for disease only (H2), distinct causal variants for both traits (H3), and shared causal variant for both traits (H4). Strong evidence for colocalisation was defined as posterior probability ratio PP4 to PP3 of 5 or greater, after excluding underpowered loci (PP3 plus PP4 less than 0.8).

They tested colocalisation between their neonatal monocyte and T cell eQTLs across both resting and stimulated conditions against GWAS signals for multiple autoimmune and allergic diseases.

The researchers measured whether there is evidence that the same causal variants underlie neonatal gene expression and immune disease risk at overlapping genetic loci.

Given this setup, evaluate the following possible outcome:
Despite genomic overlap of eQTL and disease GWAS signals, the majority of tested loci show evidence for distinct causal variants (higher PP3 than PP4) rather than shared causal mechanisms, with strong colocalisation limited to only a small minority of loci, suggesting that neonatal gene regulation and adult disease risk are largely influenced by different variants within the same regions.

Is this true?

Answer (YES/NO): NO